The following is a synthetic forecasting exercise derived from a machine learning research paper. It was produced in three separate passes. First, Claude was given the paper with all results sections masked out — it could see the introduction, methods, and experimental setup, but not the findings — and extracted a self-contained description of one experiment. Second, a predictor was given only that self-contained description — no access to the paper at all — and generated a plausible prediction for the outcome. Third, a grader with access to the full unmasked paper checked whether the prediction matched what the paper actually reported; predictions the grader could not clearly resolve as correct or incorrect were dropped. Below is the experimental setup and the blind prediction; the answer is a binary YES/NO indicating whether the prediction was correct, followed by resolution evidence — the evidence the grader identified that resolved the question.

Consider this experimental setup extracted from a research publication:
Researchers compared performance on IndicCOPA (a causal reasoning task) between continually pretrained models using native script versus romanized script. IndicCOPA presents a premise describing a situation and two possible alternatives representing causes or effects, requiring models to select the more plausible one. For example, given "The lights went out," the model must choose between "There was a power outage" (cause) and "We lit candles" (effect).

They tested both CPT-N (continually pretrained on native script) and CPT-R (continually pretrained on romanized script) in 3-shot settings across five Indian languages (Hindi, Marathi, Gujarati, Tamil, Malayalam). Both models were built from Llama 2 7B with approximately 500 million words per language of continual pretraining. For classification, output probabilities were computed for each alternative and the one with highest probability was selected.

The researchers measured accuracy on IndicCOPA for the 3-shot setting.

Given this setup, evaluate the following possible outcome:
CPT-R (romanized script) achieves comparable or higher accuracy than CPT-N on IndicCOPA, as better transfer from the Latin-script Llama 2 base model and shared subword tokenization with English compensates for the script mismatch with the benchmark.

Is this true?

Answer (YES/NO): NO